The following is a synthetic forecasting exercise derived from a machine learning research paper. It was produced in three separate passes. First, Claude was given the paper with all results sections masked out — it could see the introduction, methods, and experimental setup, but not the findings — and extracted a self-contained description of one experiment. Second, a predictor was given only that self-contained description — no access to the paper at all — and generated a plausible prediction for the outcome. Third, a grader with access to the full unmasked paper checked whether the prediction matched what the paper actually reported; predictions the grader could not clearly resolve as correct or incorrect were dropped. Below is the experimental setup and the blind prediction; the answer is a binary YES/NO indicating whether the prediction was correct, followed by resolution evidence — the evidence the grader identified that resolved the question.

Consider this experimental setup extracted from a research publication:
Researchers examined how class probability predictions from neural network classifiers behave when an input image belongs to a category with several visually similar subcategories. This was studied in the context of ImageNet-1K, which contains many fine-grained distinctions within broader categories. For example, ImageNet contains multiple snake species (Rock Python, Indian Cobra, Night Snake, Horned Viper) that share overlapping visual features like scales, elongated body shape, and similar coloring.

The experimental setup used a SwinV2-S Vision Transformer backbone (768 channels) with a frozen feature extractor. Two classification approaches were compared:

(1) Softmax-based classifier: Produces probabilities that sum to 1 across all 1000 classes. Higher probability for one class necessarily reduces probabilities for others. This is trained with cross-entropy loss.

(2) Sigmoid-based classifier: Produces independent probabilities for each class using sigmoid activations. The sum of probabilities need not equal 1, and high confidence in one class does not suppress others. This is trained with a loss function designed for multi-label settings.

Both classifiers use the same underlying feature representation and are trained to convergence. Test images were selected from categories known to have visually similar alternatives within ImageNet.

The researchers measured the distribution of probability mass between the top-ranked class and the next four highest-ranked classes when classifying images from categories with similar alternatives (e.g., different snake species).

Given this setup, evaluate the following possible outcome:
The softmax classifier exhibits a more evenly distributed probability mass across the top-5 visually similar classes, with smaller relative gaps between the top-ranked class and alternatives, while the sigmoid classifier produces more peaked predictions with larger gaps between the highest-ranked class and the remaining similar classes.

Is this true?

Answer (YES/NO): NO